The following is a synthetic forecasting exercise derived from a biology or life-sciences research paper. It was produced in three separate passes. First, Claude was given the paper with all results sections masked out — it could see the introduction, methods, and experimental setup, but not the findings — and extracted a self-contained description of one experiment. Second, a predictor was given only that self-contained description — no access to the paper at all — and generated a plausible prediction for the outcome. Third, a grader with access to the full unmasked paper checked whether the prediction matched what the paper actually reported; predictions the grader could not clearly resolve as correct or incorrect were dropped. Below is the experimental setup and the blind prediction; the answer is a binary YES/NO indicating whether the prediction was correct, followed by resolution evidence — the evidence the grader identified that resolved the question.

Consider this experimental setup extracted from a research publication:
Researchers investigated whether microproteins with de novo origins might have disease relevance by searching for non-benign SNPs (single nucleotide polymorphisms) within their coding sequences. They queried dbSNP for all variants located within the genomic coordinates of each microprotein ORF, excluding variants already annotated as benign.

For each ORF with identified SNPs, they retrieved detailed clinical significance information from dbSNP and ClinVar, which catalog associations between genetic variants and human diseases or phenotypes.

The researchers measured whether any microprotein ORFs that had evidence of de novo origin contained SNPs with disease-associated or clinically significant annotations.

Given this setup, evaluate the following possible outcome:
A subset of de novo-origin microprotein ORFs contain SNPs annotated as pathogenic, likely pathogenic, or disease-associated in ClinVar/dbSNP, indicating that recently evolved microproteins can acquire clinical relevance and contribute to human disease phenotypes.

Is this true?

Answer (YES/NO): YES